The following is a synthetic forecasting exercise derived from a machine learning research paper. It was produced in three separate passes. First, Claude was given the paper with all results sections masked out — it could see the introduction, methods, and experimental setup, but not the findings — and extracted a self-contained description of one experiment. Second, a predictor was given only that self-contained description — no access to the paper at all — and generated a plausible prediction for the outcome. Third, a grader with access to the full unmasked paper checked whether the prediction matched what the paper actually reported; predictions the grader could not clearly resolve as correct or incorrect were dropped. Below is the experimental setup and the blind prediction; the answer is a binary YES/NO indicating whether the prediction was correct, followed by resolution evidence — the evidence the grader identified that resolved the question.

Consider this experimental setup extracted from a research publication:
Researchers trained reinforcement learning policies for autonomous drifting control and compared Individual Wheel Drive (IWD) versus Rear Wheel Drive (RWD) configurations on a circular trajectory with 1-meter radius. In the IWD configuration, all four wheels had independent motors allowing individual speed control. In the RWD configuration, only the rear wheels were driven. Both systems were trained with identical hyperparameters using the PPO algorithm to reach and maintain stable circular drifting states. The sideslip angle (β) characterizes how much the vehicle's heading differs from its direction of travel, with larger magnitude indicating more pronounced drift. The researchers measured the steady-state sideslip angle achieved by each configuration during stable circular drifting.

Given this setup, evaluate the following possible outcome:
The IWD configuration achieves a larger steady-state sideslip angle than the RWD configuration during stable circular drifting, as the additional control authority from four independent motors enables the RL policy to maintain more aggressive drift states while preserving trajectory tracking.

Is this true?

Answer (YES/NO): YES